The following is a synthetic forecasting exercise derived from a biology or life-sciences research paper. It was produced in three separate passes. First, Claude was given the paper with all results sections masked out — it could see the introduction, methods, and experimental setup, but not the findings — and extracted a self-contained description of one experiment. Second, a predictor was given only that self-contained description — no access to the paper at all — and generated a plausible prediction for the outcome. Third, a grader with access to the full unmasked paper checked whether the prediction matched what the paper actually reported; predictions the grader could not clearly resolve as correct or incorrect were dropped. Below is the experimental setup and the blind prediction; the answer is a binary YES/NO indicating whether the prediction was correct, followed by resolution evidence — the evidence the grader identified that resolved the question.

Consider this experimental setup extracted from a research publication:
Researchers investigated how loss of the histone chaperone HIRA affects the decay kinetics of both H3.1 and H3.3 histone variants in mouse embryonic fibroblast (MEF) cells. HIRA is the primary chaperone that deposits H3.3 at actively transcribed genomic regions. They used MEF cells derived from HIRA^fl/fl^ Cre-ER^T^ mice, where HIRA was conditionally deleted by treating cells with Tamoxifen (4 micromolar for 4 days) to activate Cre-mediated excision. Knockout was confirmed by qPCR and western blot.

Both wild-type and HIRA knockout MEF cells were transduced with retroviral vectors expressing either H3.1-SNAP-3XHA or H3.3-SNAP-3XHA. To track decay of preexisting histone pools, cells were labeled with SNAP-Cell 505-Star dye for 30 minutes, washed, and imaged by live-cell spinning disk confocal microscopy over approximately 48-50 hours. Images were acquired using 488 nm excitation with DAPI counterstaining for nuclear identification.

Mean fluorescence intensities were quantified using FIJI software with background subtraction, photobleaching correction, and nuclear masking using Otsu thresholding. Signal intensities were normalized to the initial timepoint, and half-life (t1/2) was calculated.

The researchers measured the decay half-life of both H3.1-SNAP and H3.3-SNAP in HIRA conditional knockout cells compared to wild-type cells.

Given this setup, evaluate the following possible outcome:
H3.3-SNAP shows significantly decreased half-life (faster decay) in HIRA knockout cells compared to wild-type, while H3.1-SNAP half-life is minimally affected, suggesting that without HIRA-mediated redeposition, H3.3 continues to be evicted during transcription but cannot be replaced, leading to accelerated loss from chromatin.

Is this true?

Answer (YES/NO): NO